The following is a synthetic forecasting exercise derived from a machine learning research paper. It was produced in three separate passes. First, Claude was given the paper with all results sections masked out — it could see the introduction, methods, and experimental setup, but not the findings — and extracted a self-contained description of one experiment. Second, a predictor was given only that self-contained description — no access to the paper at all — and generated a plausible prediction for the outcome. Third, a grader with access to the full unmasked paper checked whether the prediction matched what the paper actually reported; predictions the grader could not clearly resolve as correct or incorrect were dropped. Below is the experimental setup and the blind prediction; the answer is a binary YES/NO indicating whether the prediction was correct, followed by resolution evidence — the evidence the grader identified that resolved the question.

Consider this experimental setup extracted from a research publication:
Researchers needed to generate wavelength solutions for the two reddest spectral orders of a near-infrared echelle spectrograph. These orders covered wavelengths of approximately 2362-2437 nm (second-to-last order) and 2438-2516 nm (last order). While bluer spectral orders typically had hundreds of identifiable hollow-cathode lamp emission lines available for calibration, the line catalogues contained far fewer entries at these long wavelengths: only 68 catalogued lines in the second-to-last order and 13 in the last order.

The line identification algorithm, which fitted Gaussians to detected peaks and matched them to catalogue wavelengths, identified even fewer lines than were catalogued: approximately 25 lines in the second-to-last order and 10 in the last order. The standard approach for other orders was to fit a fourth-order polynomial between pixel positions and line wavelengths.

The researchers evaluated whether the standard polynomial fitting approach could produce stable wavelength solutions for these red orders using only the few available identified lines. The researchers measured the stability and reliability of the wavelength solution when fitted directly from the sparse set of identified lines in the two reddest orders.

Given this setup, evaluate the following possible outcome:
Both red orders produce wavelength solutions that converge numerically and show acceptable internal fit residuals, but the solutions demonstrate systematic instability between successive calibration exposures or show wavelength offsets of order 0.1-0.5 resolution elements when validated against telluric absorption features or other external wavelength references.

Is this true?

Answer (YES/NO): NO